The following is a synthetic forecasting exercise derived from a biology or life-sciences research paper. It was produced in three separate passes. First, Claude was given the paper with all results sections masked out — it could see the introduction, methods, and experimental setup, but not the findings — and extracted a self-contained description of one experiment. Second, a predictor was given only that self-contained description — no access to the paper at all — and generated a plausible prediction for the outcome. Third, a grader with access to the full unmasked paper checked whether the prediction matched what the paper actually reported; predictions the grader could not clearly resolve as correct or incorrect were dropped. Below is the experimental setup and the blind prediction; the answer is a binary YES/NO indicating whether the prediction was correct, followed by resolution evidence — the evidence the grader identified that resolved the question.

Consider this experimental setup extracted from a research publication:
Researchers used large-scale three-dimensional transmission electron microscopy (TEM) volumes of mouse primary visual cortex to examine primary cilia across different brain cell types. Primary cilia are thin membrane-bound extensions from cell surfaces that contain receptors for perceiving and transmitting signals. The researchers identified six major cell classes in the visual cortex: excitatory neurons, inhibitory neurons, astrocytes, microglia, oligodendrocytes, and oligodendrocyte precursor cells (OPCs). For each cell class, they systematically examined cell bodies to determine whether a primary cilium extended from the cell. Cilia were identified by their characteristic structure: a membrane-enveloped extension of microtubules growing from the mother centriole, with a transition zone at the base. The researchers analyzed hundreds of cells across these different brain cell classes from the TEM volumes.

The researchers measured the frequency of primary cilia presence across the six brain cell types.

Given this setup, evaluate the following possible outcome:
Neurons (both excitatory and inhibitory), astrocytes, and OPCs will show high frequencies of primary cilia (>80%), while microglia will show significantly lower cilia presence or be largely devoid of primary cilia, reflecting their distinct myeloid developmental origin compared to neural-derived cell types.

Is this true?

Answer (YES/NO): YES